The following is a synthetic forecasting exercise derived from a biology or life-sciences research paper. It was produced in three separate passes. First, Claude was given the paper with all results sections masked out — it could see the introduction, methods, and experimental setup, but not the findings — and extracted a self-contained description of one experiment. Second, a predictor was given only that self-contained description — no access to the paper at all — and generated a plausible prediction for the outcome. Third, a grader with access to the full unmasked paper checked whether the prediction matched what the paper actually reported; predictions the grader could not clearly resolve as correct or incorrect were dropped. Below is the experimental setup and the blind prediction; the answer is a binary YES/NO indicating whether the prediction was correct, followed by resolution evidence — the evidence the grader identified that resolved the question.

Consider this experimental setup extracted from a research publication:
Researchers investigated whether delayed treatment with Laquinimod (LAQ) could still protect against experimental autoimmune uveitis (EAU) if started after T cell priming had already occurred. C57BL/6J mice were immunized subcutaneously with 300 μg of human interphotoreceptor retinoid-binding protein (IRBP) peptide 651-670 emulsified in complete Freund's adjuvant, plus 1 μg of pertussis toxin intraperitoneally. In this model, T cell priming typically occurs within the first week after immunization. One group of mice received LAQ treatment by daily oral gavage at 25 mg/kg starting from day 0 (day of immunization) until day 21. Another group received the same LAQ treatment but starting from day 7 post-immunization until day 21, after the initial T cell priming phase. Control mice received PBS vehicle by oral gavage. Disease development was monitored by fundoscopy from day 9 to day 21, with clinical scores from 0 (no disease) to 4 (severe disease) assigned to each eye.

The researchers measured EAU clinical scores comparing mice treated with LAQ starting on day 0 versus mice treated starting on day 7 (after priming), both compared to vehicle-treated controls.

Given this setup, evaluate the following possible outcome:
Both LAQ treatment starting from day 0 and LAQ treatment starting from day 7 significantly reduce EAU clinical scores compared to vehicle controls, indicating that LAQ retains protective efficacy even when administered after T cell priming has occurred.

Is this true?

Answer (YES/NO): YES